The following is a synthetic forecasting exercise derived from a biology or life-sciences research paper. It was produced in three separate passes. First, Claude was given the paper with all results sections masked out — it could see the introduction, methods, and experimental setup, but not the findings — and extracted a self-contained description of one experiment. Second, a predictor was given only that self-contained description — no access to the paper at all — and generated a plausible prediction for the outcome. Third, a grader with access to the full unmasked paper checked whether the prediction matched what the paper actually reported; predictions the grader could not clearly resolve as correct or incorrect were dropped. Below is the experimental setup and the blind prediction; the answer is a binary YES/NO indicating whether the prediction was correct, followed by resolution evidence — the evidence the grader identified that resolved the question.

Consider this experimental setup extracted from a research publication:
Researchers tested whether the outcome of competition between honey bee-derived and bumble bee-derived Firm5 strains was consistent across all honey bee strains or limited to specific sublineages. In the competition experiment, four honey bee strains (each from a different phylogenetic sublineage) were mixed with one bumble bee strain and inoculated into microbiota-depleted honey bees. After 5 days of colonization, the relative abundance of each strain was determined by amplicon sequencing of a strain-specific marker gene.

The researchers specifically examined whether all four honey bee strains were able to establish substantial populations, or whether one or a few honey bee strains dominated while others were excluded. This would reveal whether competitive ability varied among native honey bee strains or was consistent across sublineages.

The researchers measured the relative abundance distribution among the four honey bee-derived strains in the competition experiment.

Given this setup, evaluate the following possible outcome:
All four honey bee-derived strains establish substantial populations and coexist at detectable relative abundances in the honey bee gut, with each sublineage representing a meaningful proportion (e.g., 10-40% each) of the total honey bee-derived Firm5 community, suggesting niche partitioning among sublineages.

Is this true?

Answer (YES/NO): YES